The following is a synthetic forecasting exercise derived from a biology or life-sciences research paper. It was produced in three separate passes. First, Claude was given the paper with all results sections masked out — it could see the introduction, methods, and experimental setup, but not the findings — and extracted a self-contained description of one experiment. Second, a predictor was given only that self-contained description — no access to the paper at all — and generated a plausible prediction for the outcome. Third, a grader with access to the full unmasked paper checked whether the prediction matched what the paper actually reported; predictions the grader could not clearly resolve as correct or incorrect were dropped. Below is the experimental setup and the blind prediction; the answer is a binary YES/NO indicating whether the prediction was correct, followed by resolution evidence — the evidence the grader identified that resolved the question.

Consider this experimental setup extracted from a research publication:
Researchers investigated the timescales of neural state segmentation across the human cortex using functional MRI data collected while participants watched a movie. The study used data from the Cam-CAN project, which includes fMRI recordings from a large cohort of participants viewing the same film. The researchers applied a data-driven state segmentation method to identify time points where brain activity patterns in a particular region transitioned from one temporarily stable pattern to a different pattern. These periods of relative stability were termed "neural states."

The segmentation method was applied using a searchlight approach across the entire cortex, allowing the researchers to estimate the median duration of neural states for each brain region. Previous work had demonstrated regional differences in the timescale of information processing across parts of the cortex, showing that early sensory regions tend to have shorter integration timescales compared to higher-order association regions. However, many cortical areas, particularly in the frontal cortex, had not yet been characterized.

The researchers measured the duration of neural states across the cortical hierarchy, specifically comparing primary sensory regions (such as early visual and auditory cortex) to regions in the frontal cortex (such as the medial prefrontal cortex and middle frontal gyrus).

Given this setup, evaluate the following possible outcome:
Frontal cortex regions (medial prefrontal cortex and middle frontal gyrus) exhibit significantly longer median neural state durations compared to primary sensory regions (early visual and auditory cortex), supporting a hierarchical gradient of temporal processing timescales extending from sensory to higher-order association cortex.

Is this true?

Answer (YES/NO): YES